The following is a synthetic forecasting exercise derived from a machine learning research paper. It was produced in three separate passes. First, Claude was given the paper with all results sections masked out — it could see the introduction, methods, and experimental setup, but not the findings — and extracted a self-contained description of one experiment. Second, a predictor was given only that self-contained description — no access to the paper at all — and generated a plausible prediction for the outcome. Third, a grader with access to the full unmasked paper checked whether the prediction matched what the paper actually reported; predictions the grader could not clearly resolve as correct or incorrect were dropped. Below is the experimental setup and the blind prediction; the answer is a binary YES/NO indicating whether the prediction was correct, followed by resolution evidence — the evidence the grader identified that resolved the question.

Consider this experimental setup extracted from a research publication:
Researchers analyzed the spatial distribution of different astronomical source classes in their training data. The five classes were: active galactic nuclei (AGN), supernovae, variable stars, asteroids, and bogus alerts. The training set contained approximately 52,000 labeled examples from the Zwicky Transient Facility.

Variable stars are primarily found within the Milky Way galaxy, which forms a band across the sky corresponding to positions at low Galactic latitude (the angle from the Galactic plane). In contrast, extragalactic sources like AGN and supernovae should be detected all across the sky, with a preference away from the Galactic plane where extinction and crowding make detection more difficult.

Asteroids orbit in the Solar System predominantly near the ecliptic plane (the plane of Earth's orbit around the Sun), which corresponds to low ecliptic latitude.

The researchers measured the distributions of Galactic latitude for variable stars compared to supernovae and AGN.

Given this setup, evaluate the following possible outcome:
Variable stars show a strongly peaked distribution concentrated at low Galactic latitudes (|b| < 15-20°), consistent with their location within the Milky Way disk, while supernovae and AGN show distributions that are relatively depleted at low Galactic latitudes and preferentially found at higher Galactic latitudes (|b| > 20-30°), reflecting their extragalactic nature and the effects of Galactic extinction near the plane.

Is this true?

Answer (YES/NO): YES